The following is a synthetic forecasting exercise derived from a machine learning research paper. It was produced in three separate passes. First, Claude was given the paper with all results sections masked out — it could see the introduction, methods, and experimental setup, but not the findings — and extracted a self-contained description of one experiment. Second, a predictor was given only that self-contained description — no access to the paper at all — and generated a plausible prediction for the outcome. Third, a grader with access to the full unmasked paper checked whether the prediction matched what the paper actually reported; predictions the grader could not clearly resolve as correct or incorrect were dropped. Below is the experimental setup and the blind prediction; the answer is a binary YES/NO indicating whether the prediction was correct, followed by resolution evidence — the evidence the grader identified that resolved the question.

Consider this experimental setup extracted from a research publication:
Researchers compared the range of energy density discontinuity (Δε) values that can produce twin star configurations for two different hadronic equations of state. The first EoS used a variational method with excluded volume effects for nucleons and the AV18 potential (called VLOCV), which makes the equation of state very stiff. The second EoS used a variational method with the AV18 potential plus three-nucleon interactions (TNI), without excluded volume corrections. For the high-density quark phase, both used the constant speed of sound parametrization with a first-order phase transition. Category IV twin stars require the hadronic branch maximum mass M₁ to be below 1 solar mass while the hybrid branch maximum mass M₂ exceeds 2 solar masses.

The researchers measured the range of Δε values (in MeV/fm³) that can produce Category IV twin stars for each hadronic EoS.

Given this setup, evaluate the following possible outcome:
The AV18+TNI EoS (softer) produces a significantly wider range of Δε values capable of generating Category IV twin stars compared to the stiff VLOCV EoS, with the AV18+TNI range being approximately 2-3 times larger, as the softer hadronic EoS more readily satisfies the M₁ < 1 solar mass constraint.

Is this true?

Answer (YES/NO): NO